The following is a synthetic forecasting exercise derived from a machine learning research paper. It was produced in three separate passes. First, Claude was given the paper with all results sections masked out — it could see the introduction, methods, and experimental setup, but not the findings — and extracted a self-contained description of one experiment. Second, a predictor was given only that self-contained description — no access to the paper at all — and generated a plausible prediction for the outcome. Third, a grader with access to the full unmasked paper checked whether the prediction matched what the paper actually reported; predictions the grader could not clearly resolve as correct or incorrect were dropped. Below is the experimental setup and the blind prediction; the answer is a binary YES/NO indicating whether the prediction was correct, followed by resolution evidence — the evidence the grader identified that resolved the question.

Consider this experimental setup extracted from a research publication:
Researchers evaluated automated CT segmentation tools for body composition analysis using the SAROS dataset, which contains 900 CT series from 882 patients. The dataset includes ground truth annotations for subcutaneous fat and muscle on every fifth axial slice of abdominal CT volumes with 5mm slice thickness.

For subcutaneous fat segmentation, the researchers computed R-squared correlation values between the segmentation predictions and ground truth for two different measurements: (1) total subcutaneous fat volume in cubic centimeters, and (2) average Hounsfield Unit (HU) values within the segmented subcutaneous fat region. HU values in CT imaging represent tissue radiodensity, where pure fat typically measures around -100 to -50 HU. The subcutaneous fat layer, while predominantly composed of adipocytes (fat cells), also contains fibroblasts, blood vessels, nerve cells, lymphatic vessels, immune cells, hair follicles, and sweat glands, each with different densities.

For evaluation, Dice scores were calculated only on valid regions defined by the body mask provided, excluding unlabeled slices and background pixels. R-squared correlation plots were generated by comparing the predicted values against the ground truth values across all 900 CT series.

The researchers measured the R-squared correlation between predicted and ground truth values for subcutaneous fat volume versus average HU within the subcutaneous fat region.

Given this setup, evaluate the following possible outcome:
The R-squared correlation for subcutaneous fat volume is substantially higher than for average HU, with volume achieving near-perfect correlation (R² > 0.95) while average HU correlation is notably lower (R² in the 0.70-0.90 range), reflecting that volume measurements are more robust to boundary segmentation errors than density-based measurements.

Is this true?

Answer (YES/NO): NO